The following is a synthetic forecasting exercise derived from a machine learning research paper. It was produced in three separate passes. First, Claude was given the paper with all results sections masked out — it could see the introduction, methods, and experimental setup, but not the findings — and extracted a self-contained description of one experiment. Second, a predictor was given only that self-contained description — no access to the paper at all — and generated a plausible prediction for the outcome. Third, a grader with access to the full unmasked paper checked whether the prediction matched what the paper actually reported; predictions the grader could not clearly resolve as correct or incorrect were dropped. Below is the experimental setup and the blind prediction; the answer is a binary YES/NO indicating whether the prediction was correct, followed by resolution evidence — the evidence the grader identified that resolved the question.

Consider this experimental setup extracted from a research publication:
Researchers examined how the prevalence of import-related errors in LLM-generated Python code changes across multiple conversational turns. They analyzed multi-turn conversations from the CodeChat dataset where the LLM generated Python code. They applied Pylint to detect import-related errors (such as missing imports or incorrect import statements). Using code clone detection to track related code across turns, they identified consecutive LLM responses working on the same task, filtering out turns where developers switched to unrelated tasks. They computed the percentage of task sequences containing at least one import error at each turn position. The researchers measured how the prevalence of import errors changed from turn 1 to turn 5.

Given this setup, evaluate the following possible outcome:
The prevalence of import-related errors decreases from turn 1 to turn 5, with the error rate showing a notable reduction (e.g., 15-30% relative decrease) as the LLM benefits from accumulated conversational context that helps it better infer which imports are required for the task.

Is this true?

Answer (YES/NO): NO